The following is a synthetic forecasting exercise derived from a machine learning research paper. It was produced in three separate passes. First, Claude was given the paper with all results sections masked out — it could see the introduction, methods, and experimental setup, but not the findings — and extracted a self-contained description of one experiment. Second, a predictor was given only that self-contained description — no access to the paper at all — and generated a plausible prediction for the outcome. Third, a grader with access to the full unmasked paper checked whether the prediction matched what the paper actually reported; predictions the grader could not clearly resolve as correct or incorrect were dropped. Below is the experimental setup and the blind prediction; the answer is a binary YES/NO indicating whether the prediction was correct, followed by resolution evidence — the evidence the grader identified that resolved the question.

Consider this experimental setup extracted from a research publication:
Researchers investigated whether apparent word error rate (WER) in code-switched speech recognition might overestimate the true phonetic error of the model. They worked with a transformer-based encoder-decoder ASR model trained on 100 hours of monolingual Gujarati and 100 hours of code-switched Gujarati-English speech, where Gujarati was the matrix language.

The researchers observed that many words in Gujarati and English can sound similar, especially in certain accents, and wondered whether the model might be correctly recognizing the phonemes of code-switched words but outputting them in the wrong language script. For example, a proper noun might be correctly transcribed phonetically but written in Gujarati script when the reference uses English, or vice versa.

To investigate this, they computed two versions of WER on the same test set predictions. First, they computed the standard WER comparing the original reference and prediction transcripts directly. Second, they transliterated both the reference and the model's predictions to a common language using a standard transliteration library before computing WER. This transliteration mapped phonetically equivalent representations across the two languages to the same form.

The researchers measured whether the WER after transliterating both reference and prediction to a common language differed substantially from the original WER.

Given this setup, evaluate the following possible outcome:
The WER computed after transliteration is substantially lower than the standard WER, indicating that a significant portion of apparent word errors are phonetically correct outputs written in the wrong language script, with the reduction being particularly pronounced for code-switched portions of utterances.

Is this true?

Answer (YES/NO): NO